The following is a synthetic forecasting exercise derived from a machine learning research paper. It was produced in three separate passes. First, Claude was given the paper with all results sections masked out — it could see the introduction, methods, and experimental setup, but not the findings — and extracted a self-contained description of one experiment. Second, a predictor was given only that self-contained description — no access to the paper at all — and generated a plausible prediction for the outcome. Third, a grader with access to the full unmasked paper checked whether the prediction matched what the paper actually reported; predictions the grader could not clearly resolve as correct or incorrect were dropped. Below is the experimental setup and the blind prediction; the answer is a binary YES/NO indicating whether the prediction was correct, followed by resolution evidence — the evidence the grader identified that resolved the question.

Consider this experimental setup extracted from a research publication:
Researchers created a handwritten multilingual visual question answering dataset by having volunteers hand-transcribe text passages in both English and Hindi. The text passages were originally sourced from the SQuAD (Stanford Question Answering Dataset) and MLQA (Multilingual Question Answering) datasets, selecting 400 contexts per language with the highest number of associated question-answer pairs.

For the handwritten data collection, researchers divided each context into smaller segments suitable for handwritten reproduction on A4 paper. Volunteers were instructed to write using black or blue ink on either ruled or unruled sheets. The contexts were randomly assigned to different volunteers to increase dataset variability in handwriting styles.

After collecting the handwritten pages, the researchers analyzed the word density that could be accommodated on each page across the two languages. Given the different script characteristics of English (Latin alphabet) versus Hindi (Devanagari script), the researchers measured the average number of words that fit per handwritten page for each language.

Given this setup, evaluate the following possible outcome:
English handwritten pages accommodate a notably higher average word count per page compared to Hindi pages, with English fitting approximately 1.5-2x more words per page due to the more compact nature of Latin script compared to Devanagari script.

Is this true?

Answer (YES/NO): NO